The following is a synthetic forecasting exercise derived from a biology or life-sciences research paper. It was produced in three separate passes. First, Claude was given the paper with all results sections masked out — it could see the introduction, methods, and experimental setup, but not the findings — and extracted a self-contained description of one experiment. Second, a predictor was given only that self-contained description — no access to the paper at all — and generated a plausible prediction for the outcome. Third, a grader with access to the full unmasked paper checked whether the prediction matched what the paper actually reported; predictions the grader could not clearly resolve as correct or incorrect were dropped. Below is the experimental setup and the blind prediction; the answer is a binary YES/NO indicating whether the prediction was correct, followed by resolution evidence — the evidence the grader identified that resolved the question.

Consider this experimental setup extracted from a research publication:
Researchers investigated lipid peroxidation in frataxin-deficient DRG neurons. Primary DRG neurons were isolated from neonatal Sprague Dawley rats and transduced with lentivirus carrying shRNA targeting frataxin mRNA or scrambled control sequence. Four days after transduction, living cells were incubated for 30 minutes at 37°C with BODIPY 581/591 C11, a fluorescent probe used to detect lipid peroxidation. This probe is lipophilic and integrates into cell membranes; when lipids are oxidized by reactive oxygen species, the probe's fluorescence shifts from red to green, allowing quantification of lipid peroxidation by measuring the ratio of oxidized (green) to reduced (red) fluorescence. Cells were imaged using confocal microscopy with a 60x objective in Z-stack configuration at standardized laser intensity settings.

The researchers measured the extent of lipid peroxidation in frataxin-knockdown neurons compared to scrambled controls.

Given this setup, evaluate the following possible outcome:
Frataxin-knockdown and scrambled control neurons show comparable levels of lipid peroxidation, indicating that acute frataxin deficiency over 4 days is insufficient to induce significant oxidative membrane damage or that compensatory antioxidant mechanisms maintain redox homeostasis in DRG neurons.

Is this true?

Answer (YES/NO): NO